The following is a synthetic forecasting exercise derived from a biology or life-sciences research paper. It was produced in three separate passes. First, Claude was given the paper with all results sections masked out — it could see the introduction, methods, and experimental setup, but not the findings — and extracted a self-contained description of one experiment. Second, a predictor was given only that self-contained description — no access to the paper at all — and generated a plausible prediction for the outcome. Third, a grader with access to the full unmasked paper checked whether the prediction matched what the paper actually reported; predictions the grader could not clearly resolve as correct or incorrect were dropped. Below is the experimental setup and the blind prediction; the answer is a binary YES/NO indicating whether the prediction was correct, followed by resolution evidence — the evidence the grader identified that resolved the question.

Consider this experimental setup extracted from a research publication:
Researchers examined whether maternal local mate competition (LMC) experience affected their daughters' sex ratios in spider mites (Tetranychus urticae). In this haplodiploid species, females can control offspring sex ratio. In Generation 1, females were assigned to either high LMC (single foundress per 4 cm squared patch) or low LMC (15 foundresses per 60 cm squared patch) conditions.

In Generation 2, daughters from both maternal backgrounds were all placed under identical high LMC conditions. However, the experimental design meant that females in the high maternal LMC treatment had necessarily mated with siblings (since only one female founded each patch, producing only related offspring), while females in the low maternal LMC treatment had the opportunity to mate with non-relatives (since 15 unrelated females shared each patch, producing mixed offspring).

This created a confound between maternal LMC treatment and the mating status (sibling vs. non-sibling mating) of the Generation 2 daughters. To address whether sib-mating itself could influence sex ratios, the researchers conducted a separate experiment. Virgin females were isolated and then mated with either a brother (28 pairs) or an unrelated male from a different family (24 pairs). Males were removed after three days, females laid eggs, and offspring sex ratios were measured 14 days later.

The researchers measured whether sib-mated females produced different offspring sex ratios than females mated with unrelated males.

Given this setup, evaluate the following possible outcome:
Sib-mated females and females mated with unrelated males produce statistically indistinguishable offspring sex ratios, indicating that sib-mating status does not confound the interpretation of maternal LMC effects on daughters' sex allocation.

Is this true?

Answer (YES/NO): YES